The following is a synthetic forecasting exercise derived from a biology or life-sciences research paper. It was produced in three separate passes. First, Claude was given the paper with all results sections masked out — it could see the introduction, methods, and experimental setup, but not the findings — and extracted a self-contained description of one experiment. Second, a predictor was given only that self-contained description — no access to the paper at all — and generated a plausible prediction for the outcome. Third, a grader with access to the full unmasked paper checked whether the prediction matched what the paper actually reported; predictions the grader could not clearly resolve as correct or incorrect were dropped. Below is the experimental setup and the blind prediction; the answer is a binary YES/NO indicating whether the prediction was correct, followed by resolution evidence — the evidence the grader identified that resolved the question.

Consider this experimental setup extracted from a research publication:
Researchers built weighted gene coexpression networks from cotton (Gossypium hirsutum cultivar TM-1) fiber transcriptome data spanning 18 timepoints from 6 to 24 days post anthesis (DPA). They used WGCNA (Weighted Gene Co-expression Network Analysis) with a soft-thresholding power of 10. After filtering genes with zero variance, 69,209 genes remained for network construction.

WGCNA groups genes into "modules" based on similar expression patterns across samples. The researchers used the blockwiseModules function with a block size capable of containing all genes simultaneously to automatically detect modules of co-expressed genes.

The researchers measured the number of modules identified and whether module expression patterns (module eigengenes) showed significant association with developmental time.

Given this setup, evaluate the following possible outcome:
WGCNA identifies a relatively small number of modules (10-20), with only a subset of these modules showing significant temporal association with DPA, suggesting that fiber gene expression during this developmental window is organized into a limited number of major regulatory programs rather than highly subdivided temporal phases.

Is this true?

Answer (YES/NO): NO